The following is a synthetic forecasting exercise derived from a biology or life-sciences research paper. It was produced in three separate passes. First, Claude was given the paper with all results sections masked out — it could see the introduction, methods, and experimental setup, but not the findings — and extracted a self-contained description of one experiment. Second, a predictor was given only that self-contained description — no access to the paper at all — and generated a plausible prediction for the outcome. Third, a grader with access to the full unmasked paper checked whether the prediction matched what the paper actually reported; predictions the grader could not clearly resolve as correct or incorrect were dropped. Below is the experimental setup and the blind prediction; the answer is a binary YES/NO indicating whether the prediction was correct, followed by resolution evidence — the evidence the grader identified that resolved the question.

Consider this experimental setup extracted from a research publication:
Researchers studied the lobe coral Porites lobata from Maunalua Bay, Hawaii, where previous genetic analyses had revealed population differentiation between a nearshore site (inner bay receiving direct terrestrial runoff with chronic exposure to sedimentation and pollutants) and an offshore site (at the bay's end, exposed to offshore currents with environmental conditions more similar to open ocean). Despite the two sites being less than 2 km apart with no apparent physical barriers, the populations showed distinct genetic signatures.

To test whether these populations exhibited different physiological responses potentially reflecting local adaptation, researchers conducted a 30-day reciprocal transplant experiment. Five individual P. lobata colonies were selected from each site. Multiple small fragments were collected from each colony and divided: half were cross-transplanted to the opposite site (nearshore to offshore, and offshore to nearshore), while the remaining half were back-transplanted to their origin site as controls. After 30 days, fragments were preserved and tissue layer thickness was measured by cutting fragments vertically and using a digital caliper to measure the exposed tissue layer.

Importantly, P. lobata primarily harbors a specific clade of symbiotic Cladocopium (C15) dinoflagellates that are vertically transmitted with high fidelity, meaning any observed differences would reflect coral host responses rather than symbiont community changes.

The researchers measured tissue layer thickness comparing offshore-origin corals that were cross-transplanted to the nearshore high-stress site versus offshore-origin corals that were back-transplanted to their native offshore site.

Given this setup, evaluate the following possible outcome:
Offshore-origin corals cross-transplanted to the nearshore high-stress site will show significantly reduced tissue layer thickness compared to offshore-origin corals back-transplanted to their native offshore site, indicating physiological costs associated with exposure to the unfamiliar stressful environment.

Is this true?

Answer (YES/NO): YES